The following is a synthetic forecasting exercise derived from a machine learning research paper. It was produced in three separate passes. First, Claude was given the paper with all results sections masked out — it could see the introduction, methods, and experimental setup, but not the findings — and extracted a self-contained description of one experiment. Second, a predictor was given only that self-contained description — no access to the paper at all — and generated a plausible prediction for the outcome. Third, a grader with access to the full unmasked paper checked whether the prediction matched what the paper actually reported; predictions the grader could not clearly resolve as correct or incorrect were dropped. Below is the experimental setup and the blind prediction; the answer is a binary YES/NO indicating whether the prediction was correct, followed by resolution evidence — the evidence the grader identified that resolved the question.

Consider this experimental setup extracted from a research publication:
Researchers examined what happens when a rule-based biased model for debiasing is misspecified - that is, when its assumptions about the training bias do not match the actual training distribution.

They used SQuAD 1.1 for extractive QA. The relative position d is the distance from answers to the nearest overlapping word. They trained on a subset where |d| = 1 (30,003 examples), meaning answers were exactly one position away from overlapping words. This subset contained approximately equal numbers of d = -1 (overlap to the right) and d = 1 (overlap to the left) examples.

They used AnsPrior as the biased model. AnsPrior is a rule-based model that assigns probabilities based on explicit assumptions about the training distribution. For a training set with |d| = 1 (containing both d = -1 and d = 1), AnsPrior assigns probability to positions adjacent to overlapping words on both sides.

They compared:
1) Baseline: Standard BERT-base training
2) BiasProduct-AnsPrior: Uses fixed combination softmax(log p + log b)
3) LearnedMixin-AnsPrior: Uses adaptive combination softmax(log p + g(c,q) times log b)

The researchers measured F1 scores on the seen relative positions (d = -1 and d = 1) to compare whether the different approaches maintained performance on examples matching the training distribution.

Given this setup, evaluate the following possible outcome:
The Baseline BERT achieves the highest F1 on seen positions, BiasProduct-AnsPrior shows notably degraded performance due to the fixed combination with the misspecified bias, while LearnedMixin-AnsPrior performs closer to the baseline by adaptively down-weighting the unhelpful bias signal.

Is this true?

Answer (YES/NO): YES